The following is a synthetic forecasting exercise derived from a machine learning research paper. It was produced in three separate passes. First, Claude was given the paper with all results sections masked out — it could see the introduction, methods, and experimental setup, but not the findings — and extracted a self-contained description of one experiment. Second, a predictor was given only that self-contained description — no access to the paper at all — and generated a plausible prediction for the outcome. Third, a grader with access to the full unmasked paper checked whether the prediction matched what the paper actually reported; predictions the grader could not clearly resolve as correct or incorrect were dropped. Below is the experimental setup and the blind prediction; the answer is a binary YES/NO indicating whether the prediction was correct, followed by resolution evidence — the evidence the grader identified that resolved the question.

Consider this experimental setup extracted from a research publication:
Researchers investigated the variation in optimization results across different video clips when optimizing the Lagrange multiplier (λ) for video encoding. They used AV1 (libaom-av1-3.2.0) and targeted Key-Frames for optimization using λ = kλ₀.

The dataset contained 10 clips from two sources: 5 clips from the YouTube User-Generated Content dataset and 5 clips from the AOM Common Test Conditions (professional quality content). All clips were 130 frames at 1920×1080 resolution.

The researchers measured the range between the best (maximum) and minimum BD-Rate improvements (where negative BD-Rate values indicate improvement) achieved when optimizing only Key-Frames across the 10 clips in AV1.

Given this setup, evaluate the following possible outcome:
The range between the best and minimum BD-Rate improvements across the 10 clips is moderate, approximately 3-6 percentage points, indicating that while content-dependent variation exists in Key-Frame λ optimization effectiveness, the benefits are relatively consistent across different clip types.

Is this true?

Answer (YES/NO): NO